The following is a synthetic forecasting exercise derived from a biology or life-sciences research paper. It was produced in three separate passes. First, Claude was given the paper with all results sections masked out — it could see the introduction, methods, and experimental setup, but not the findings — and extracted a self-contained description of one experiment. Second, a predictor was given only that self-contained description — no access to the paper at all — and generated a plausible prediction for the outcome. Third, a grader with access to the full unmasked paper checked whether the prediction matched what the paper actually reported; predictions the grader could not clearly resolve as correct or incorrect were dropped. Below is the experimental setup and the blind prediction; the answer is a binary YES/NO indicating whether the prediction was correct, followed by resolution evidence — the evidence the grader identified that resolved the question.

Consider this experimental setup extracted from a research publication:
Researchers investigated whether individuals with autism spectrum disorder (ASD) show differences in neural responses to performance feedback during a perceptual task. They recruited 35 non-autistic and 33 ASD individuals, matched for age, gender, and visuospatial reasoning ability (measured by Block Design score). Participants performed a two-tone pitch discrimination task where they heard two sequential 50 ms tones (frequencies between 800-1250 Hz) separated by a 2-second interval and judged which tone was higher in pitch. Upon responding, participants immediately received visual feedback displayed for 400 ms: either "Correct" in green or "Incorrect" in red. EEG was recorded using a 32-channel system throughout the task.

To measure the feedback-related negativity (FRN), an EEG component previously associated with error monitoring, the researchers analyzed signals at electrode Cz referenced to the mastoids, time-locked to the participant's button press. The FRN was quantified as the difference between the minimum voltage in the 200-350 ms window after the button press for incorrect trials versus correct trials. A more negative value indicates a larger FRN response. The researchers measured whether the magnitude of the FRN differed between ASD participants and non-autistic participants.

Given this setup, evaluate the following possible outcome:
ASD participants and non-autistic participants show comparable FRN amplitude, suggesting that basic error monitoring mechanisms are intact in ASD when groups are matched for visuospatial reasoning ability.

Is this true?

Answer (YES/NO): NO